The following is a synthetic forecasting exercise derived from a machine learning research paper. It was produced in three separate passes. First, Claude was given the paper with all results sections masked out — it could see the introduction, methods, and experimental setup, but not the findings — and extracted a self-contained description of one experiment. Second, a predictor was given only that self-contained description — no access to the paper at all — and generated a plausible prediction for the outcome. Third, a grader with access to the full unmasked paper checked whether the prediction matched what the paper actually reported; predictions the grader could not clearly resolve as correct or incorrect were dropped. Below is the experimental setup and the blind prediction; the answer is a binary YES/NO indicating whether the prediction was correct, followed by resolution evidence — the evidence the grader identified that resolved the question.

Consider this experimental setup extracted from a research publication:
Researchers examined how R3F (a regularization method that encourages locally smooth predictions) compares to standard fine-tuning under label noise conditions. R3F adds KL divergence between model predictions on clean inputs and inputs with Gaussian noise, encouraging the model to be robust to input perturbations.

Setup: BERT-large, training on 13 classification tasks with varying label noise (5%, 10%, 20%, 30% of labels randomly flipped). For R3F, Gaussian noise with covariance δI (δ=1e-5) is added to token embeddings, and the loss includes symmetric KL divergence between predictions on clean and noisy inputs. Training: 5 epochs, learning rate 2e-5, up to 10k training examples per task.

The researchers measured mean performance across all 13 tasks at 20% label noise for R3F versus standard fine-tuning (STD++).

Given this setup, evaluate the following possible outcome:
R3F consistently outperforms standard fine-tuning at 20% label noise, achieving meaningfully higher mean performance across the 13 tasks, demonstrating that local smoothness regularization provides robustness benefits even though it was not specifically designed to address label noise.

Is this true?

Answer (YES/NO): NO